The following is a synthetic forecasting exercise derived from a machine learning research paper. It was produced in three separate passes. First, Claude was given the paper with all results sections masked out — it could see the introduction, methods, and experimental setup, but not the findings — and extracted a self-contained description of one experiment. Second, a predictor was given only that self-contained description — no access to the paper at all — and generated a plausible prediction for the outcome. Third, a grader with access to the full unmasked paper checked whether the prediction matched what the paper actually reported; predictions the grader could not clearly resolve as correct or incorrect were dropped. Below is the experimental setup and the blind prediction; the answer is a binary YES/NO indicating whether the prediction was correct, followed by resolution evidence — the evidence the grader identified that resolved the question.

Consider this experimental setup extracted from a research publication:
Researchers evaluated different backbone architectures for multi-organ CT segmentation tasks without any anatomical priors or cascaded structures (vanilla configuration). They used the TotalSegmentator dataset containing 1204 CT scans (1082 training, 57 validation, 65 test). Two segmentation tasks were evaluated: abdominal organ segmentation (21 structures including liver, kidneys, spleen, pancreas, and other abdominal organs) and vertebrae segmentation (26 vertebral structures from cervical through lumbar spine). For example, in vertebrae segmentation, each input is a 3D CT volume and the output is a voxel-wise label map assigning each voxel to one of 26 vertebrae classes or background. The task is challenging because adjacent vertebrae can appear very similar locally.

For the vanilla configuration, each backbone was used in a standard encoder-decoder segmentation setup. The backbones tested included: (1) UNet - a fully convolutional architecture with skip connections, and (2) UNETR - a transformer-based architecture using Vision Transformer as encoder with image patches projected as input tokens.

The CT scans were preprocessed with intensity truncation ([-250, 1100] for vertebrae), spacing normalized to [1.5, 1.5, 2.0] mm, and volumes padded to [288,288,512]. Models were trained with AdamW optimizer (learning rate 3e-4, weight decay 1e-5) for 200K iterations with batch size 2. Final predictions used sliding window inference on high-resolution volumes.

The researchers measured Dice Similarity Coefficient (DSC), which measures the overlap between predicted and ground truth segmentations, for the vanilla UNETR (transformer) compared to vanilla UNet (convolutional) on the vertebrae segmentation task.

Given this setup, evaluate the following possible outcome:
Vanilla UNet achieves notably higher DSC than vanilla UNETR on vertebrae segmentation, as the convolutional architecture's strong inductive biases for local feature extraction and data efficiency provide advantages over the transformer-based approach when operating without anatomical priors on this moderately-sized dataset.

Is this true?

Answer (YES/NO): YES